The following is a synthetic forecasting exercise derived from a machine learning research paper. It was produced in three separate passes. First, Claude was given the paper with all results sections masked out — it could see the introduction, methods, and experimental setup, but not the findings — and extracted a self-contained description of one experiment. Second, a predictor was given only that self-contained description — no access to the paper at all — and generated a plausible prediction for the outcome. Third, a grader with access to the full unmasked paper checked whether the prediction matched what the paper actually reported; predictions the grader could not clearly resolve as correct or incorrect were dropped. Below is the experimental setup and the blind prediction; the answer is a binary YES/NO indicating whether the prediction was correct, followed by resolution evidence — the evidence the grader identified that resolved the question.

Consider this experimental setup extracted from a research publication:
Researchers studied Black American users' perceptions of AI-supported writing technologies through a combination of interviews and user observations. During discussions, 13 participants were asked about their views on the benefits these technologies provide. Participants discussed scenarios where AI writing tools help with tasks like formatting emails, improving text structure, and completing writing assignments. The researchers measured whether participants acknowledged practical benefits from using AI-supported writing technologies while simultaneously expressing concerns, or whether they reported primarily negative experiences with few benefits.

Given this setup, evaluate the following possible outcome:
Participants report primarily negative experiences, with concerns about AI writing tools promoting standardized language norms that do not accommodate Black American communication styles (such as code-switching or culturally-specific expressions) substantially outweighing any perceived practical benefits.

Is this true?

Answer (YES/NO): NO